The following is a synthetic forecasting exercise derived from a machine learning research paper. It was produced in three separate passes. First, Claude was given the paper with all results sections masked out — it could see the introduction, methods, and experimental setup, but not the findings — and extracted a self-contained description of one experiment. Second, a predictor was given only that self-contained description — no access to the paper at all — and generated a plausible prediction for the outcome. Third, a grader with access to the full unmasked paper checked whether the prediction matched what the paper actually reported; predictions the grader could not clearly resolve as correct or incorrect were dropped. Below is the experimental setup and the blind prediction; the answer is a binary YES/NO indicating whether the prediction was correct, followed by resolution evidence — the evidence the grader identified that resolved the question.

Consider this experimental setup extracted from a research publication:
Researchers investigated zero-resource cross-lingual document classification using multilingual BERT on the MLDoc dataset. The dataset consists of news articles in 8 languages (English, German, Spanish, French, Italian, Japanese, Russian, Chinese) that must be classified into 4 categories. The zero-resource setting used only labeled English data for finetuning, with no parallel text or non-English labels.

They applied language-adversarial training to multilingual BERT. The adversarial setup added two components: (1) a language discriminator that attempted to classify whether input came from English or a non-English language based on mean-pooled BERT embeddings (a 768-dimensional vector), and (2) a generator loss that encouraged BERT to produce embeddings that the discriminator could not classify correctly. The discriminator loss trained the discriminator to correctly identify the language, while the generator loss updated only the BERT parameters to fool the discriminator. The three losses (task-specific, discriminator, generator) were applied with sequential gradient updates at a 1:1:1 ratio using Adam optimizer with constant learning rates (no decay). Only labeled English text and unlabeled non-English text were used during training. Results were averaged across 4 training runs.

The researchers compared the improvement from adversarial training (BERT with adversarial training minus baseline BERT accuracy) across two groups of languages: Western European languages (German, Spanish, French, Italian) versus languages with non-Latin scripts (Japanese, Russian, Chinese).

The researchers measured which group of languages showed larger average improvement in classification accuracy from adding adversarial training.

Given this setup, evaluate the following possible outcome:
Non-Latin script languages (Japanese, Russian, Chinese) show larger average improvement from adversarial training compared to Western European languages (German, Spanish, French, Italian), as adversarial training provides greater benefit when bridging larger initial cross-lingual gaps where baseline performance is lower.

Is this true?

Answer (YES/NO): NO